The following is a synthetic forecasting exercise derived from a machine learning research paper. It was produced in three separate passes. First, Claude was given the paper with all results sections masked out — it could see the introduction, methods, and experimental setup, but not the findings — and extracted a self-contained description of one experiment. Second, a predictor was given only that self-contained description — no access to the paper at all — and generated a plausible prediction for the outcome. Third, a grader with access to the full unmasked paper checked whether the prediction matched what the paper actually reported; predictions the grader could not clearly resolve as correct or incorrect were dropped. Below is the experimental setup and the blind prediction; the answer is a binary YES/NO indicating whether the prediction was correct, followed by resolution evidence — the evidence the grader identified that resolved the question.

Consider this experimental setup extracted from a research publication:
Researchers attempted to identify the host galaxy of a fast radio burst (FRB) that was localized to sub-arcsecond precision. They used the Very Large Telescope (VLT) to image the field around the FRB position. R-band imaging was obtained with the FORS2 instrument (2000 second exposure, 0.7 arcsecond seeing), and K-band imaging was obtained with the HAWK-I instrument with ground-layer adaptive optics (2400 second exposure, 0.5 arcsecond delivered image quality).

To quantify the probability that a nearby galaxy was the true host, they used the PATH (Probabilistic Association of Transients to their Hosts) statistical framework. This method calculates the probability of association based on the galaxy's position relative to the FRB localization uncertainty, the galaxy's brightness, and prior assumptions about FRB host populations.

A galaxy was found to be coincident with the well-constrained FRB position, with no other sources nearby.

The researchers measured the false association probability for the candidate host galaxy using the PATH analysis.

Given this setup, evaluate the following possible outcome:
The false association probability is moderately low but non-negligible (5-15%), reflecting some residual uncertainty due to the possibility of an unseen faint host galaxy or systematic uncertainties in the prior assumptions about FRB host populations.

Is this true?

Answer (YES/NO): NO